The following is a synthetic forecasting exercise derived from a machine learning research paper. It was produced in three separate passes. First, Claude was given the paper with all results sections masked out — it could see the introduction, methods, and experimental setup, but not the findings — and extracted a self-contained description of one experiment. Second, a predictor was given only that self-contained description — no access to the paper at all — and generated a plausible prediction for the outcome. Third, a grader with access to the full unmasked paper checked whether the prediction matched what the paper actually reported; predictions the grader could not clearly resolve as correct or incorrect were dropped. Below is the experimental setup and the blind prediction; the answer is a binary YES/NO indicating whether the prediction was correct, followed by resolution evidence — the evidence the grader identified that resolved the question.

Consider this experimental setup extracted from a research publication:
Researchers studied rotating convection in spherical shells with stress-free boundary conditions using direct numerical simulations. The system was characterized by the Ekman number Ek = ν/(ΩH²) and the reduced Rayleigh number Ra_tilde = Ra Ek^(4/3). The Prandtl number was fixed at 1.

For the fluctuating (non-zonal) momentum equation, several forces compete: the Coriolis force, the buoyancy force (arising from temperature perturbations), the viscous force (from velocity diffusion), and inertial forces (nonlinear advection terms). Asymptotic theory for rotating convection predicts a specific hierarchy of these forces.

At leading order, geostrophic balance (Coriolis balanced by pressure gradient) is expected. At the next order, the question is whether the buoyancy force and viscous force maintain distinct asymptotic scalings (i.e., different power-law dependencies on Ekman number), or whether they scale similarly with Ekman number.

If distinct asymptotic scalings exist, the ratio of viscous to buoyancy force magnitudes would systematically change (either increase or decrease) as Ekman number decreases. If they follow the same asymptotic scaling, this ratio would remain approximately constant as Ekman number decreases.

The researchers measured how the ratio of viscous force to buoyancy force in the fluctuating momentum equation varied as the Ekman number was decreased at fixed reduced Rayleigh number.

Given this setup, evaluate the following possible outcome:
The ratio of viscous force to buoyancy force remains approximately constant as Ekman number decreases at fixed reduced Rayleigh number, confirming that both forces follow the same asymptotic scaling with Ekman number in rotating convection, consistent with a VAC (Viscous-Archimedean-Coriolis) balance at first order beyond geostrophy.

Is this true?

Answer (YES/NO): YES